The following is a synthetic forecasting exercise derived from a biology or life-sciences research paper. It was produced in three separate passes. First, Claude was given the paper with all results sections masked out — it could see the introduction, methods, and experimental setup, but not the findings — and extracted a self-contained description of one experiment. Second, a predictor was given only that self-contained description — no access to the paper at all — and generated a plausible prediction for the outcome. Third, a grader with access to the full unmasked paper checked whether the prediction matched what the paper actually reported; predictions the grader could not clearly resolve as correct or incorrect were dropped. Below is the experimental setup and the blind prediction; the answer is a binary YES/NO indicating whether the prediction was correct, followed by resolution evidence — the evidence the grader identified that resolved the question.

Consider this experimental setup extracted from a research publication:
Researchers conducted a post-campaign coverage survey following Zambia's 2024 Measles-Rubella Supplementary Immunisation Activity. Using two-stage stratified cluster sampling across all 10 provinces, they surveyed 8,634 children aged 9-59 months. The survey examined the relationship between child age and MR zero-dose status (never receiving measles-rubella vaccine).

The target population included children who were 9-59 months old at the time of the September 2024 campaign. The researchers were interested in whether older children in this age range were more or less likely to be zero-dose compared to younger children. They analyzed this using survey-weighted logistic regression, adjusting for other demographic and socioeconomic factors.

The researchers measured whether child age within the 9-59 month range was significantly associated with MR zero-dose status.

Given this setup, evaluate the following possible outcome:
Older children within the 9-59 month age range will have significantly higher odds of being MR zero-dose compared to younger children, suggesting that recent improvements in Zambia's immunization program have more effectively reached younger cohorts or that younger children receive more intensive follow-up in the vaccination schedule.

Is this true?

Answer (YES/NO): YES